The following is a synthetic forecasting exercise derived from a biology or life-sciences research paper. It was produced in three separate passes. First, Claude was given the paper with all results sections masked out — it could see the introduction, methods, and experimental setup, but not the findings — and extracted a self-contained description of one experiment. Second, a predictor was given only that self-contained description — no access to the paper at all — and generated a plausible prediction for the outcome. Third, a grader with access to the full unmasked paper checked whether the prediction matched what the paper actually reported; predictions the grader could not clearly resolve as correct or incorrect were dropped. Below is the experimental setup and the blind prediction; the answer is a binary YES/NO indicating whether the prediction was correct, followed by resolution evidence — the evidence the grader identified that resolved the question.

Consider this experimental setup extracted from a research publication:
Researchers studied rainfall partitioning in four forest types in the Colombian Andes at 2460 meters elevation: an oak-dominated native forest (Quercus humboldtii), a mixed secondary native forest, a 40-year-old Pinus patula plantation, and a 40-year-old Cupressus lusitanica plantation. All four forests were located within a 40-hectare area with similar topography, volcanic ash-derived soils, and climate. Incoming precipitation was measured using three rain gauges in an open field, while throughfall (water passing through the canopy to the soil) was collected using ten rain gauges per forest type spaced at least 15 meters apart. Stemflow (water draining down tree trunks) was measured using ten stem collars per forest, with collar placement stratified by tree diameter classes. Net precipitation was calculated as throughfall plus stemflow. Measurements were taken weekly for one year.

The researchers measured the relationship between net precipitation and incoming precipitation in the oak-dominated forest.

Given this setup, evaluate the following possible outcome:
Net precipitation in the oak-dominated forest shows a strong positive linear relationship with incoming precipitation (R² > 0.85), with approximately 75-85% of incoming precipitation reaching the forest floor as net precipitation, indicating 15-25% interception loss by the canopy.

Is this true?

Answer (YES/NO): NO